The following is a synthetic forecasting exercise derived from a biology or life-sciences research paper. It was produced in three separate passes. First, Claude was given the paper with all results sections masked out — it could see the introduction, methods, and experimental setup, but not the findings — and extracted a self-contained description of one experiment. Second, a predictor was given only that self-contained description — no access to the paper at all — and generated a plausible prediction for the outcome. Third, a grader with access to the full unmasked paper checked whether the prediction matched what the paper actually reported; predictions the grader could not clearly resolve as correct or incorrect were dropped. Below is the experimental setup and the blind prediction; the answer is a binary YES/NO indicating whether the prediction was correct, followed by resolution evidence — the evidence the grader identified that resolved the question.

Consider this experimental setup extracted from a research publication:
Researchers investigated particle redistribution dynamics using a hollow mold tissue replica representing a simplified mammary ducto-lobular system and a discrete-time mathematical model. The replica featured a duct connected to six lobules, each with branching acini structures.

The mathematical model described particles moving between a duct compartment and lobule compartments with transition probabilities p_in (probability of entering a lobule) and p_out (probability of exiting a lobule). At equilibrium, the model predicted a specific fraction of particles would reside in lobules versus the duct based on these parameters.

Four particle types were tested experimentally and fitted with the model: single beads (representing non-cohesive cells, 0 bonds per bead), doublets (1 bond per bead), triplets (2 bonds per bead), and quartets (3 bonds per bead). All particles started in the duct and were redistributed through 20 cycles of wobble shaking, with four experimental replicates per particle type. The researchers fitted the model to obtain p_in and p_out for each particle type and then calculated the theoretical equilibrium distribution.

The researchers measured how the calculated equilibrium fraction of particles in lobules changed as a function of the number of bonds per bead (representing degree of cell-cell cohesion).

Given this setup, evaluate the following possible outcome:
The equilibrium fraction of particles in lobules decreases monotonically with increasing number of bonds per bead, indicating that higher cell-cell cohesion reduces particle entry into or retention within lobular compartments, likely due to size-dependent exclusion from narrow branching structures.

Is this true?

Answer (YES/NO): YES